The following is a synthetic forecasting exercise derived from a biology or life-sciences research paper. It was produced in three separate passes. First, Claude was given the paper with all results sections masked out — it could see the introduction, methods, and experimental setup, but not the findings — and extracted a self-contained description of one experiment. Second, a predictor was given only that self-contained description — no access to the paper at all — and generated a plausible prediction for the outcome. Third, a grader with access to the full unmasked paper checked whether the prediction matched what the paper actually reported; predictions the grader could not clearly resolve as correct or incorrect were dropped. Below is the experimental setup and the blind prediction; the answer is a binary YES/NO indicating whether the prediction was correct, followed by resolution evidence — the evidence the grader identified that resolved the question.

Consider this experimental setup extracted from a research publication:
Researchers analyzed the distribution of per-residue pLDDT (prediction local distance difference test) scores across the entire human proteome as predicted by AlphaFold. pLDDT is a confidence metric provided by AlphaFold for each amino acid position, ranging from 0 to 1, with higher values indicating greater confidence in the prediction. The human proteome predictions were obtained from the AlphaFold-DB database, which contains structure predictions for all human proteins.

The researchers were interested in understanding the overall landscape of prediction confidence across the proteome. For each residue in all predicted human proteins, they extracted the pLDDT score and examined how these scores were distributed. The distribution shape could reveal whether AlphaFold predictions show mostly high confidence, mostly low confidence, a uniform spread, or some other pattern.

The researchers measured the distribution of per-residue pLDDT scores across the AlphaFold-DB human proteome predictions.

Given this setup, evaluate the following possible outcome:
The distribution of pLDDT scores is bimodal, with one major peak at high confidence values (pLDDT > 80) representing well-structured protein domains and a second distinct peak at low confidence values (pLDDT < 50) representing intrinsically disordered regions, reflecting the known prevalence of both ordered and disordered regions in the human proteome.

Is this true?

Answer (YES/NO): YES